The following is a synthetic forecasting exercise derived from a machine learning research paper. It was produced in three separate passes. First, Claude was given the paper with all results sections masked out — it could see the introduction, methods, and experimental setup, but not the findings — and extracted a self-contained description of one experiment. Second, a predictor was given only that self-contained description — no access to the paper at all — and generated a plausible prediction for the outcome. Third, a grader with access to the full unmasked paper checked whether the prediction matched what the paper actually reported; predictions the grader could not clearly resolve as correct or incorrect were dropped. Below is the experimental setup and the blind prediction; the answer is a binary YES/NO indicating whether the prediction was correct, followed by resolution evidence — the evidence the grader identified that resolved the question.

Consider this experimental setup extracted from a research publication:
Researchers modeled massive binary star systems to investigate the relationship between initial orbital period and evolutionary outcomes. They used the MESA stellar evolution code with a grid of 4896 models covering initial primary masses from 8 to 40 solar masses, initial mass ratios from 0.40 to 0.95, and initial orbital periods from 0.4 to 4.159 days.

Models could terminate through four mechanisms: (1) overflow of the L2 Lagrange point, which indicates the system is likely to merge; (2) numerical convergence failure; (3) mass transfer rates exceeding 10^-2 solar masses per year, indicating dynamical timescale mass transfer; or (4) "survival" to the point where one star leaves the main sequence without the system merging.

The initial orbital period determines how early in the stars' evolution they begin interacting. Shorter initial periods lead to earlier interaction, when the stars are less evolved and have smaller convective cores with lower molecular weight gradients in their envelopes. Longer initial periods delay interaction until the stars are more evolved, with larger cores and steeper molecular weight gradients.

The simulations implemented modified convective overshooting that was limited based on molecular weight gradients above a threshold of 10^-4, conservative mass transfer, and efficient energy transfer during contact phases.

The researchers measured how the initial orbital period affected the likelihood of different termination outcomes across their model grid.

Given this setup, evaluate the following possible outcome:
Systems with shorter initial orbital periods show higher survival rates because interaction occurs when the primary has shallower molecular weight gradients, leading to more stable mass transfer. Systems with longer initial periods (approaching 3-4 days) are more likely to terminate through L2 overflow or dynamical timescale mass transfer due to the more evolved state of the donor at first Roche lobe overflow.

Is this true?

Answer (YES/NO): NO